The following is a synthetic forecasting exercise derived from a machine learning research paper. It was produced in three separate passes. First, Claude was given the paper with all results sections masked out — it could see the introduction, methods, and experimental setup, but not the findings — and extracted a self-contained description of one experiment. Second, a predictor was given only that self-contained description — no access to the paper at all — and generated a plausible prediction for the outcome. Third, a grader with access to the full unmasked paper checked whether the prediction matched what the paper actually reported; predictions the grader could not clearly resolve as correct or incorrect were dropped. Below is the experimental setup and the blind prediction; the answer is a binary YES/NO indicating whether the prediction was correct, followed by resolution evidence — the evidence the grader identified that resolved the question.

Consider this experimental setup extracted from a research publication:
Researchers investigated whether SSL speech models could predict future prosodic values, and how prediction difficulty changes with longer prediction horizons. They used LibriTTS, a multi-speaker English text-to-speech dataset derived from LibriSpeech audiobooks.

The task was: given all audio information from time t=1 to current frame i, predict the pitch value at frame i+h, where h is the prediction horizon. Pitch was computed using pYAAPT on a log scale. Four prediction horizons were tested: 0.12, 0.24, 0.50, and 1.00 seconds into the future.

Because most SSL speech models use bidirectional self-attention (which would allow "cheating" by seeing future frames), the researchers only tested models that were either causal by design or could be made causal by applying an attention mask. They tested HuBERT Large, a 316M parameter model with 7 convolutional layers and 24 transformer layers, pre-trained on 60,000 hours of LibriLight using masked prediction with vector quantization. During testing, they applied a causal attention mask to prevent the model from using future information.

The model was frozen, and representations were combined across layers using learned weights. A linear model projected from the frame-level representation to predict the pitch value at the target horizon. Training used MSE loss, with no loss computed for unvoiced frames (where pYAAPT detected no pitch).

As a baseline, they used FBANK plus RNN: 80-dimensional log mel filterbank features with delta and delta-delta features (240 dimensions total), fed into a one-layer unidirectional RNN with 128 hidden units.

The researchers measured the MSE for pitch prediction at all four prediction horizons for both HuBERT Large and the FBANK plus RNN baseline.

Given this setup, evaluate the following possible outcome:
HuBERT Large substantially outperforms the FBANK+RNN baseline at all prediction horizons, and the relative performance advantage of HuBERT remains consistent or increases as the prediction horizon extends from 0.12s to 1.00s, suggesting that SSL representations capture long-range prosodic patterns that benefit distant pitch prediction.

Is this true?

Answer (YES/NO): NO